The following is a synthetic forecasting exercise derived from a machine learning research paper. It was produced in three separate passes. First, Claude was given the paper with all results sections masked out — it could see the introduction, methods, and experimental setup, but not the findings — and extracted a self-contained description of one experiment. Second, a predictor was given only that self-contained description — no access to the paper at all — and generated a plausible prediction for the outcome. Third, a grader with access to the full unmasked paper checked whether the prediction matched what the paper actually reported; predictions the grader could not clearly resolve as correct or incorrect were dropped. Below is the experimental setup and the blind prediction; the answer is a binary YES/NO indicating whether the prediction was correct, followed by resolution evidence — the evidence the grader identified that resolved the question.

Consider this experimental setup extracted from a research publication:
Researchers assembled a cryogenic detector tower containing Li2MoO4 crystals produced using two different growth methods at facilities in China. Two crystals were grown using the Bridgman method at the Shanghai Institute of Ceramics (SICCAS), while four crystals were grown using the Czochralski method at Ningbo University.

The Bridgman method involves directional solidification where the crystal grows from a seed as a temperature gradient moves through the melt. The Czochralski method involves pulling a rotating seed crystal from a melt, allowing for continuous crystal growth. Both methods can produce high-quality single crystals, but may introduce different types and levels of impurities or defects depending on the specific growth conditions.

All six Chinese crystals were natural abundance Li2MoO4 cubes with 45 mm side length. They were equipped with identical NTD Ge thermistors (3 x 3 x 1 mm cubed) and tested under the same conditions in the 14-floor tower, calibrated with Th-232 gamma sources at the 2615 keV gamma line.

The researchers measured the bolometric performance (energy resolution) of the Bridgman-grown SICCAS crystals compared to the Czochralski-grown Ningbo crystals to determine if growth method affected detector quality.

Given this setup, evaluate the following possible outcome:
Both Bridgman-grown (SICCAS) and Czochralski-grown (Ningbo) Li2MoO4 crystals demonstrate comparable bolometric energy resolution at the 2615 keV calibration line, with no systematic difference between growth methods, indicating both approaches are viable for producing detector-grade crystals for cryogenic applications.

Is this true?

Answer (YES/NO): NO